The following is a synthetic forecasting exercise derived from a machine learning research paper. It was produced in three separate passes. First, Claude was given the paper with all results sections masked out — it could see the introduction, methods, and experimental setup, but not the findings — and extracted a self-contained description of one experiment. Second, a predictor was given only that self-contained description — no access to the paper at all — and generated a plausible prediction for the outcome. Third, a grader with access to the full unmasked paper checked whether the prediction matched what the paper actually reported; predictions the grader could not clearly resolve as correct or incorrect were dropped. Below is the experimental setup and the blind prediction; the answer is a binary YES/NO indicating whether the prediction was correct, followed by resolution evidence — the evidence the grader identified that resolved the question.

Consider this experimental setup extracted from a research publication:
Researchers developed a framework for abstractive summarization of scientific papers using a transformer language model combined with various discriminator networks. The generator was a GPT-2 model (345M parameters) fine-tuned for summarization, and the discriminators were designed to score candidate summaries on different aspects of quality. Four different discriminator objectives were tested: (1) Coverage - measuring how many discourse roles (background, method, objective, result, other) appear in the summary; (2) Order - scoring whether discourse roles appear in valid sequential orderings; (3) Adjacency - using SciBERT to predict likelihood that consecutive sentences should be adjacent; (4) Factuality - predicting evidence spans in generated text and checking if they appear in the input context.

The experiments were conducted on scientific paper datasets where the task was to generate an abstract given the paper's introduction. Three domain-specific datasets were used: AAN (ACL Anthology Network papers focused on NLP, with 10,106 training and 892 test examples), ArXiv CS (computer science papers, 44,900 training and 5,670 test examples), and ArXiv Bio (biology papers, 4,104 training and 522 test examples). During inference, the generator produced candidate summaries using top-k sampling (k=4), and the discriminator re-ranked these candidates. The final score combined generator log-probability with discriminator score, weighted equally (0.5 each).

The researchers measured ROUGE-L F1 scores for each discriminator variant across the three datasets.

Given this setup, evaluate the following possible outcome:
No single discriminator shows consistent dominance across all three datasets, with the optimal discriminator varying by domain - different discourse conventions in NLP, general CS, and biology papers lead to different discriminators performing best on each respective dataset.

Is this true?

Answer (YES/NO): NO